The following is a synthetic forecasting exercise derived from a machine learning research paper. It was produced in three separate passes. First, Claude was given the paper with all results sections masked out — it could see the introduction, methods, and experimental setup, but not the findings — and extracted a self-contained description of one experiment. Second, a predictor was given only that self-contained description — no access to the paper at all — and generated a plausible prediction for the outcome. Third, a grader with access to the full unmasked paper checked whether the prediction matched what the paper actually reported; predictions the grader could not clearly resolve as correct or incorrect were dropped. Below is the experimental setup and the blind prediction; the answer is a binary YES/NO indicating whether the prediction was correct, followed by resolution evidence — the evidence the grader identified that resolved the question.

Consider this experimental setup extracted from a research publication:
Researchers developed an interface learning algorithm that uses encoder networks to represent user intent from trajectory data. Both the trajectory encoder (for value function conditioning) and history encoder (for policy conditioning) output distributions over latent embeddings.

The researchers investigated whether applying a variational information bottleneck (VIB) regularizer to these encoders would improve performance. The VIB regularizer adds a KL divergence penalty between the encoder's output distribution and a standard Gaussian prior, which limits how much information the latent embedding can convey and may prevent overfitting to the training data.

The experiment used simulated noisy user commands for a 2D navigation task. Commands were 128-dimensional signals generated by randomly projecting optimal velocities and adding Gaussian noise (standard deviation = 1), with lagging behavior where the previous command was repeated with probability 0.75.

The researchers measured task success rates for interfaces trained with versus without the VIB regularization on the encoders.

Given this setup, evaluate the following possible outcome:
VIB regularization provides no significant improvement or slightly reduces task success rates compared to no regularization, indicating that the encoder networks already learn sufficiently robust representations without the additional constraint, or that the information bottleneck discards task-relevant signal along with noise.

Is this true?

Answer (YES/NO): NO